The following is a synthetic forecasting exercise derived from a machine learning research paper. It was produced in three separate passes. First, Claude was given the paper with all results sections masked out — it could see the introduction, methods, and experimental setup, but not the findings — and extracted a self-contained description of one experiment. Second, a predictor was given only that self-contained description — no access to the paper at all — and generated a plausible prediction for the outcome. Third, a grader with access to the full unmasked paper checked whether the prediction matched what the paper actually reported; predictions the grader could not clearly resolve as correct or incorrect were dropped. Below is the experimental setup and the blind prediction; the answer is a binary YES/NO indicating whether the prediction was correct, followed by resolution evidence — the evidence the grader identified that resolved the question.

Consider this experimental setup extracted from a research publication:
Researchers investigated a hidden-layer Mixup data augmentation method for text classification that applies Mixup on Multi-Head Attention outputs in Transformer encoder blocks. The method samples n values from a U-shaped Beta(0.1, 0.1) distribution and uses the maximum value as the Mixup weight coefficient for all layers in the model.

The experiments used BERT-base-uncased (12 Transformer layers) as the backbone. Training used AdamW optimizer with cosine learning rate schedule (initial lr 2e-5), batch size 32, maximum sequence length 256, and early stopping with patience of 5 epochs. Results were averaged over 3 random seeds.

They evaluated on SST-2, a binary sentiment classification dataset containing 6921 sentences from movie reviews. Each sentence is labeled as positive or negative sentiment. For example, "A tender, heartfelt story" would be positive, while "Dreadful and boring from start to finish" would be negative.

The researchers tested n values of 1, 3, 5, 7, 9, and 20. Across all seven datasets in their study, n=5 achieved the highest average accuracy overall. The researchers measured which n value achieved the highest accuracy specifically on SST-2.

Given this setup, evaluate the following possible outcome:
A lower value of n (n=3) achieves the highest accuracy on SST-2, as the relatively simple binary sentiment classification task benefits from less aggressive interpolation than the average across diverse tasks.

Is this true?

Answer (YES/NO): YES